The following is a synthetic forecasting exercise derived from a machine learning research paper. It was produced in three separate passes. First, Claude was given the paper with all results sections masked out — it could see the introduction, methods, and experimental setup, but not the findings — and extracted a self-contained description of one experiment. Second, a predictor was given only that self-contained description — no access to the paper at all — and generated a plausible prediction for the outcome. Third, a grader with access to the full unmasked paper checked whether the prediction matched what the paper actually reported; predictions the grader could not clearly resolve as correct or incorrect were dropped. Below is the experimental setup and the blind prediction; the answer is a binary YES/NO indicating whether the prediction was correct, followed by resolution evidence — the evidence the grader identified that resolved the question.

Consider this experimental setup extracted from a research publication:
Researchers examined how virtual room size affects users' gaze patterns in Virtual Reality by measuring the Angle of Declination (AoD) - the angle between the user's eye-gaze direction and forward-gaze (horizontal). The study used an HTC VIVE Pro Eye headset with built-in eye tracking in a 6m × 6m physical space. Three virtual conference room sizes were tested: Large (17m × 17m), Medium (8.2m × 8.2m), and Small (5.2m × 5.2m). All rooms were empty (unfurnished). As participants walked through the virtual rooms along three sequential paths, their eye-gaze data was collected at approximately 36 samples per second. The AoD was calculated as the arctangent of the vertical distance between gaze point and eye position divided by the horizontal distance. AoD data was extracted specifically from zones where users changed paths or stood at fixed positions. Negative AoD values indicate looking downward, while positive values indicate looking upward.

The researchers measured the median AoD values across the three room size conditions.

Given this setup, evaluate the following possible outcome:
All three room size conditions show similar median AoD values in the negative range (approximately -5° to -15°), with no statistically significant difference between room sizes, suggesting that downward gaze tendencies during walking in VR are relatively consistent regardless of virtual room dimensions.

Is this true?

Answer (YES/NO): NO